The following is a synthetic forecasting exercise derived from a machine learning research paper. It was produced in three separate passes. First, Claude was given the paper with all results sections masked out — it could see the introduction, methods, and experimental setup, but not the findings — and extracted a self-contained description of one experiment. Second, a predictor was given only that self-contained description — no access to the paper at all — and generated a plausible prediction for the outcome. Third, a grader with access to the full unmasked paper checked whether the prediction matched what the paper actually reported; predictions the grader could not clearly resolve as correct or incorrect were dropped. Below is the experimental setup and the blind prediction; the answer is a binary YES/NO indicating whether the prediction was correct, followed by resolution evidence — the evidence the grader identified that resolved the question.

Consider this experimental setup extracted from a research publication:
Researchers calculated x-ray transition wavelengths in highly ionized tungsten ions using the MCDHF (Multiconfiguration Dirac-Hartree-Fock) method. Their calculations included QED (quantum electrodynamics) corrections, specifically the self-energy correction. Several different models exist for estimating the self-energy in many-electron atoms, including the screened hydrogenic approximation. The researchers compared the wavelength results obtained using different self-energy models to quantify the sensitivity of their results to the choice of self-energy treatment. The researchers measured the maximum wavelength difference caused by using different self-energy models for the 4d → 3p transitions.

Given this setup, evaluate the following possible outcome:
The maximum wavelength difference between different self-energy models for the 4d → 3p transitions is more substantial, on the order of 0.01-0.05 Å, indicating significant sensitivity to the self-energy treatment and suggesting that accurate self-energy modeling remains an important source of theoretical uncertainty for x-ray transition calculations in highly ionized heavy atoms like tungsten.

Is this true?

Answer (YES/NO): NO